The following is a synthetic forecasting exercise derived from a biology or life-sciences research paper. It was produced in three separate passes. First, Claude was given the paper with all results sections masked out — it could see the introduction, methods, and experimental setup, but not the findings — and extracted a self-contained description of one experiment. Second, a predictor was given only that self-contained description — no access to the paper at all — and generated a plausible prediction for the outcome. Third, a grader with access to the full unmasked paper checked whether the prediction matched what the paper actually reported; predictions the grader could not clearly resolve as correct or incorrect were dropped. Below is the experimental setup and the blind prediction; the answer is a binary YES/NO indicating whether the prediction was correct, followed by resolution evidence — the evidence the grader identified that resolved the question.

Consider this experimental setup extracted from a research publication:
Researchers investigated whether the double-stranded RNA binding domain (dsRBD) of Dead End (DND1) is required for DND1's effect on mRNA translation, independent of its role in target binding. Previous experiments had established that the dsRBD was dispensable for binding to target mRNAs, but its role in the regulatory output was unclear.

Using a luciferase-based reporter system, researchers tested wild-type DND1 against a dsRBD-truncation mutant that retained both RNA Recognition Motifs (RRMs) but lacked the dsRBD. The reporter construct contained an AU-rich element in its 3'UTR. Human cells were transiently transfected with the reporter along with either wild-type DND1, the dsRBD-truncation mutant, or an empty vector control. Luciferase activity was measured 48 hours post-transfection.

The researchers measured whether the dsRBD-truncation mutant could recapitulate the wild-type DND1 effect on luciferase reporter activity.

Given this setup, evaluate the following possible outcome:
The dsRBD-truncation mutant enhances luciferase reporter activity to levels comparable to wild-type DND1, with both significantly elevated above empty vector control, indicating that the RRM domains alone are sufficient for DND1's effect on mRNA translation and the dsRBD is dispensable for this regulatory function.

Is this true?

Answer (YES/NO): NO